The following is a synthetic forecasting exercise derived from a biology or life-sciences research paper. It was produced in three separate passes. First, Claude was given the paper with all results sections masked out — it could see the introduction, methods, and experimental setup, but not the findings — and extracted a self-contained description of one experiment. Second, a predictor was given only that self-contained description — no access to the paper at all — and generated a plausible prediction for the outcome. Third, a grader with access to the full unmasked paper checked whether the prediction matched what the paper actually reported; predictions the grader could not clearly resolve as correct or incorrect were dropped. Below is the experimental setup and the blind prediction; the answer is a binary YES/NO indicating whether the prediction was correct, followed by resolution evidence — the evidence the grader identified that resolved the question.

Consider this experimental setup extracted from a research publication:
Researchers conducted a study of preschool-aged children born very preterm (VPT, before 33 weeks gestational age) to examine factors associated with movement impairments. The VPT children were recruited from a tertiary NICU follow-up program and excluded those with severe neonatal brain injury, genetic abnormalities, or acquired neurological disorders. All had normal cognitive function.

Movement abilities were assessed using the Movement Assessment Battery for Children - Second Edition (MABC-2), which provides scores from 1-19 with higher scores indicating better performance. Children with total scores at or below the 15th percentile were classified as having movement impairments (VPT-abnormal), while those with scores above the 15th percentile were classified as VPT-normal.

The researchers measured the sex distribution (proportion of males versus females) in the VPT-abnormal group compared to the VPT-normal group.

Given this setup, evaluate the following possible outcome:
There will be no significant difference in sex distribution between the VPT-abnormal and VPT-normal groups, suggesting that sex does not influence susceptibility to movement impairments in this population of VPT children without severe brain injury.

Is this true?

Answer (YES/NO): NO